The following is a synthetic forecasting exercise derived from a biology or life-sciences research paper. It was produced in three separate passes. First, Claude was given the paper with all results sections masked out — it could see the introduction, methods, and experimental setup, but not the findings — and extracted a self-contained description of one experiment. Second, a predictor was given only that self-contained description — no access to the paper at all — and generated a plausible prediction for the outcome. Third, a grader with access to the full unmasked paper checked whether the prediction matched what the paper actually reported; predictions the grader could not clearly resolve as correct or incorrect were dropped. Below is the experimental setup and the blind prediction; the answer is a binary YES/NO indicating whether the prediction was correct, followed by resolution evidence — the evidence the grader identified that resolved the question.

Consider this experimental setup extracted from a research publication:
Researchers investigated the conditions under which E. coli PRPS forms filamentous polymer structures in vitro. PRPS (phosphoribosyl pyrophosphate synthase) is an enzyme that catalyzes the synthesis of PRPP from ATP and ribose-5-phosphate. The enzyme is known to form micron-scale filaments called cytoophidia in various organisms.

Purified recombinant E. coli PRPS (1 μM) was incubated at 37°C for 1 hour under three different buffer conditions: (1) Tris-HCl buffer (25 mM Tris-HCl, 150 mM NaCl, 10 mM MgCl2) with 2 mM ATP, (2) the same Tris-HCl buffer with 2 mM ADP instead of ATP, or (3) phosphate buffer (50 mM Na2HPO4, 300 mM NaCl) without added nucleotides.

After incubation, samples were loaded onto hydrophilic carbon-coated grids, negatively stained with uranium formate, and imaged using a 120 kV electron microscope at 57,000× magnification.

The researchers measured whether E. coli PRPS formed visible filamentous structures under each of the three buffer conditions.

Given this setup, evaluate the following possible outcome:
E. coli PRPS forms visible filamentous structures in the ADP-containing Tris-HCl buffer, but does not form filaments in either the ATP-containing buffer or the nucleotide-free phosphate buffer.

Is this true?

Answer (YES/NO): NO